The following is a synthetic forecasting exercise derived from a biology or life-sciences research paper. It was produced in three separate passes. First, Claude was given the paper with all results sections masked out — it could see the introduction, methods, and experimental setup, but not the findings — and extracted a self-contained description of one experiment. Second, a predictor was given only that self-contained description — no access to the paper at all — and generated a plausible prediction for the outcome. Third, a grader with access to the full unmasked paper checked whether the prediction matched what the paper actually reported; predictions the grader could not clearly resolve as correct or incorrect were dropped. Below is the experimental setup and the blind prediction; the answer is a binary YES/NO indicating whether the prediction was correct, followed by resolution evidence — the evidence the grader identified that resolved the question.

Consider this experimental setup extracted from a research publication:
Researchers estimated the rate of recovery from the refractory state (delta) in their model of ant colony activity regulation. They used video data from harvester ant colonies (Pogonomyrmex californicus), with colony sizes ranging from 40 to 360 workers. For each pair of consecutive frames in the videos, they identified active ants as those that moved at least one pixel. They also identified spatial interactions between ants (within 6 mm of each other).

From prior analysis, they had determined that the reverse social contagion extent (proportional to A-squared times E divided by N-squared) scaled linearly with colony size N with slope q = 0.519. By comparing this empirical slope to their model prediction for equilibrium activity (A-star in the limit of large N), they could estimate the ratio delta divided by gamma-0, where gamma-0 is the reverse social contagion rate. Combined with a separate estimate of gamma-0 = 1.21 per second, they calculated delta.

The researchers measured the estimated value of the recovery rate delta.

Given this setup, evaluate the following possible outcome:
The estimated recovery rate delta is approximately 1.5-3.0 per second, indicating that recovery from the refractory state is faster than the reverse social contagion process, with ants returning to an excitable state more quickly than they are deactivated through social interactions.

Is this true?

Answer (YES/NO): NO